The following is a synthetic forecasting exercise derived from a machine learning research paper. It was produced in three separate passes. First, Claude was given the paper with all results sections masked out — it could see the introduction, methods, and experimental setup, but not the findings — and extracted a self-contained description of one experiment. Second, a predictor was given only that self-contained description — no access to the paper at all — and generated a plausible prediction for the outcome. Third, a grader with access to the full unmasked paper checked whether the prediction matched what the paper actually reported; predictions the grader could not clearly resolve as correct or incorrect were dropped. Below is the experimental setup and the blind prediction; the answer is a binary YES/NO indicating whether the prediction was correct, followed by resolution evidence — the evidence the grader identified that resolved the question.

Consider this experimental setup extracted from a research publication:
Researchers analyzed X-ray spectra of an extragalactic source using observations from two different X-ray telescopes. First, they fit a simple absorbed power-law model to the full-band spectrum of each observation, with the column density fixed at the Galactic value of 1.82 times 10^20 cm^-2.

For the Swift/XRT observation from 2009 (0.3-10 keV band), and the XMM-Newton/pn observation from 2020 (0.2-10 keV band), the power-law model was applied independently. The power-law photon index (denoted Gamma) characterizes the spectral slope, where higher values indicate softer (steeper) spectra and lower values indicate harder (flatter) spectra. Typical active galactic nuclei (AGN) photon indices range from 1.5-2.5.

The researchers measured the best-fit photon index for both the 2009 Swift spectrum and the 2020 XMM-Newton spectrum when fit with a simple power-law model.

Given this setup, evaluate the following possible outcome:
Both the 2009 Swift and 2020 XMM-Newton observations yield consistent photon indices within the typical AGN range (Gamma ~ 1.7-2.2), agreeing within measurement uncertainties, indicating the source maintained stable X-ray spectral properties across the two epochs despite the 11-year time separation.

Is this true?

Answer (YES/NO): NO